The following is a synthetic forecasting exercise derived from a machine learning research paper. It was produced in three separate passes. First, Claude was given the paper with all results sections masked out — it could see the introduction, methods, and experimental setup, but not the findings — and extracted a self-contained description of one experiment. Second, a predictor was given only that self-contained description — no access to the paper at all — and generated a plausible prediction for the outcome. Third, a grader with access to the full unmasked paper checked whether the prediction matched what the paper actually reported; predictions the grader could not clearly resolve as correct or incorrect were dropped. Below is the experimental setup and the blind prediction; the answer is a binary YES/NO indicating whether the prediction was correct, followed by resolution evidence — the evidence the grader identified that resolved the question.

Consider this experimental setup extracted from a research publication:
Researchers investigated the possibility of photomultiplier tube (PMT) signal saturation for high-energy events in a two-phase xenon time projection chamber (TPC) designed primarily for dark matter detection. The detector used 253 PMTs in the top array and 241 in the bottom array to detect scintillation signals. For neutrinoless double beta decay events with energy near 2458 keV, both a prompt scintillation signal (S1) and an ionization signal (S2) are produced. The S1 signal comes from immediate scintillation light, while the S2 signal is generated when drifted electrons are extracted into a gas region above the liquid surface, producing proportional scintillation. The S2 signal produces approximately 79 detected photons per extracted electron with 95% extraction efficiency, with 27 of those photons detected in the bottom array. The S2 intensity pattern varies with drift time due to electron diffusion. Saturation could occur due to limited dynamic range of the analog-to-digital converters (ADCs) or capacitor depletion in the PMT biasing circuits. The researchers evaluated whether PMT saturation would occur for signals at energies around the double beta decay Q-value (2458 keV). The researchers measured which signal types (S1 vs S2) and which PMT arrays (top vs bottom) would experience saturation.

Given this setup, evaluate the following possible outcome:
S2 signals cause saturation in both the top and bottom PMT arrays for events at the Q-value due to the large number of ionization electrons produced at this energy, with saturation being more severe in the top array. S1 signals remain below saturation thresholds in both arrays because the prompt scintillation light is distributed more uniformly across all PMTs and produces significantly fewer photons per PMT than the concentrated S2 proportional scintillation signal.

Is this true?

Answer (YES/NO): NO